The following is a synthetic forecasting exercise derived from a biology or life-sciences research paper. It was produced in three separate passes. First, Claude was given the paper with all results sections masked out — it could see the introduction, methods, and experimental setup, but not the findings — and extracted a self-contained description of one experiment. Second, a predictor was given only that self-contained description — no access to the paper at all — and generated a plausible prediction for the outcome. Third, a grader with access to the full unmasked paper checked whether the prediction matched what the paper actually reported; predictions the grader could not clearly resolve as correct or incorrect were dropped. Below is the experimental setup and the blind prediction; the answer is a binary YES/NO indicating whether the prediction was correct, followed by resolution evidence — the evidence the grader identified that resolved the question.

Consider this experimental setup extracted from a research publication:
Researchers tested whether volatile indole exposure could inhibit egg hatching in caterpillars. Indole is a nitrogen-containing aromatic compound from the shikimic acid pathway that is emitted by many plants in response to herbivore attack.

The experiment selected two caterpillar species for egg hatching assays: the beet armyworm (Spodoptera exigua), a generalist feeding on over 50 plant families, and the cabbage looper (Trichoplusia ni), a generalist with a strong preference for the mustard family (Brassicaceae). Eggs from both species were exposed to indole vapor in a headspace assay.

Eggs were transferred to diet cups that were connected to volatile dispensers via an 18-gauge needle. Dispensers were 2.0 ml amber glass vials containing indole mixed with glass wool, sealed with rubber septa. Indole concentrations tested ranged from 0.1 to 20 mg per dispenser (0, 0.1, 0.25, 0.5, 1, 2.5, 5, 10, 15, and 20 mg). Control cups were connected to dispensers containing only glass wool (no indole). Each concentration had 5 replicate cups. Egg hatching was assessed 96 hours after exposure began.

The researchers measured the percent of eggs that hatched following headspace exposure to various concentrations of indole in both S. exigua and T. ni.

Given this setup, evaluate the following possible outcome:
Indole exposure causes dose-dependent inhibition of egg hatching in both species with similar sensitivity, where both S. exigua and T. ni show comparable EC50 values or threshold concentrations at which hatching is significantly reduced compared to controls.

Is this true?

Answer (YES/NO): NO